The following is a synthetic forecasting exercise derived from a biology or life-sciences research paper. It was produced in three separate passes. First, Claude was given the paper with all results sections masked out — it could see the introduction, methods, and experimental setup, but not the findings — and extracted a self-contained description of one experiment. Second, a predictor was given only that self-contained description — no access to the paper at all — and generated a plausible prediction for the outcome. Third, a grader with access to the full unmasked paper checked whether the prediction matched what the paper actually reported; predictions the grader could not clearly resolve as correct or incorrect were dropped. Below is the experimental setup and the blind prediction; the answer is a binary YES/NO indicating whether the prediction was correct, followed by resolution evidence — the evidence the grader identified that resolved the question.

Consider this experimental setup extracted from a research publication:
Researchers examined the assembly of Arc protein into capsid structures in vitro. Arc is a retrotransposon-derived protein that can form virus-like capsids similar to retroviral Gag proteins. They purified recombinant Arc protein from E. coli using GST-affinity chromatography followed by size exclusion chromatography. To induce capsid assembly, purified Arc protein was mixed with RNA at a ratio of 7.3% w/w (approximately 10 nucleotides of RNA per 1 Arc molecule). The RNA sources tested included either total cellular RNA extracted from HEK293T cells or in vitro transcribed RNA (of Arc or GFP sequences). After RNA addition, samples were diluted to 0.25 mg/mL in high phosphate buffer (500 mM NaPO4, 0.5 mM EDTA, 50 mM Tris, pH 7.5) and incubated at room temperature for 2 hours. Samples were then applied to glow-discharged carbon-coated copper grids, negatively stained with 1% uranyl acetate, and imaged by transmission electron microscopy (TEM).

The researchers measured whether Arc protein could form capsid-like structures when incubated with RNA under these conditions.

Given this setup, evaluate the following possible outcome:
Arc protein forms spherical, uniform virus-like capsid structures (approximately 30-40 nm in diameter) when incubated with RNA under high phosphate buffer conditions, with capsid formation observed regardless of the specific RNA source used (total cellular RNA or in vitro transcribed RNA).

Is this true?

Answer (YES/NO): YES